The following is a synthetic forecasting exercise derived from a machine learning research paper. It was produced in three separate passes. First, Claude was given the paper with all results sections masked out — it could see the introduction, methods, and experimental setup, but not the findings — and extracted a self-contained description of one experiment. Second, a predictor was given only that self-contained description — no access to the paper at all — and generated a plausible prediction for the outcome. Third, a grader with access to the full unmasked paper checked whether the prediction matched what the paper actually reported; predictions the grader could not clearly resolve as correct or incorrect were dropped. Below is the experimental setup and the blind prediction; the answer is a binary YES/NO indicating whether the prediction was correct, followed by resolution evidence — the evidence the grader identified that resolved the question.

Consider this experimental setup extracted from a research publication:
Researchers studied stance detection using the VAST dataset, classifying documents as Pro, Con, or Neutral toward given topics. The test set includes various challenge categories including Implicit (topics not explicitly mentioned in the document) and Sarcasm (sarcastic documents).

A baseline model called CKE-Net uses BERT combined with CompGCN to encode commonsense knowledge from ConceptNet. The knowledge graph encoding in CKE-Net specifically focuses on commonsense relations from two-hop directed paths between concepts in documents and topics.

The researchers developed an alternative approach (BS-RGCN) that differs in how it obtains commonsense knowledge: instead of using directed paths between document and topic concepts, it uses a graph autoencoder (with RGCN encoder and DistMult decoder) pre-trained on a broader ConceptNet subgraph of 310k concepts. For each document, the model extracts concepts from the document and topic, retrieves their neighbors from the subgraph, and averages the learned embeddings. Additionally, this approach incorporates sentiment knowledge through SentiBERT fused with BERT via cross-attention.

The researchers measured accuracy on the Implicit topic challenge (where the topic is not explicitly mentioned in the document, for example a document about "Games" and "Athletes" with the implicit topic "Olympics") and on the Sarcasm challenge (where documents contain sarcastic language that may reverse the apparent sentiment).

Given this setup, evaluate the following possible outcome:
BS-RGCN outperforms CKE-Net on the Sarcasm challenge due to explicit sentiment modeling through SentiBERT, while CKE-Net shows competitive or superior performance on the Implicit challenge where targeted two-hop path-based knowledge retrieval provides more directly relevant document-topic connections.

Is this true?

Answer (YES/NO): YES